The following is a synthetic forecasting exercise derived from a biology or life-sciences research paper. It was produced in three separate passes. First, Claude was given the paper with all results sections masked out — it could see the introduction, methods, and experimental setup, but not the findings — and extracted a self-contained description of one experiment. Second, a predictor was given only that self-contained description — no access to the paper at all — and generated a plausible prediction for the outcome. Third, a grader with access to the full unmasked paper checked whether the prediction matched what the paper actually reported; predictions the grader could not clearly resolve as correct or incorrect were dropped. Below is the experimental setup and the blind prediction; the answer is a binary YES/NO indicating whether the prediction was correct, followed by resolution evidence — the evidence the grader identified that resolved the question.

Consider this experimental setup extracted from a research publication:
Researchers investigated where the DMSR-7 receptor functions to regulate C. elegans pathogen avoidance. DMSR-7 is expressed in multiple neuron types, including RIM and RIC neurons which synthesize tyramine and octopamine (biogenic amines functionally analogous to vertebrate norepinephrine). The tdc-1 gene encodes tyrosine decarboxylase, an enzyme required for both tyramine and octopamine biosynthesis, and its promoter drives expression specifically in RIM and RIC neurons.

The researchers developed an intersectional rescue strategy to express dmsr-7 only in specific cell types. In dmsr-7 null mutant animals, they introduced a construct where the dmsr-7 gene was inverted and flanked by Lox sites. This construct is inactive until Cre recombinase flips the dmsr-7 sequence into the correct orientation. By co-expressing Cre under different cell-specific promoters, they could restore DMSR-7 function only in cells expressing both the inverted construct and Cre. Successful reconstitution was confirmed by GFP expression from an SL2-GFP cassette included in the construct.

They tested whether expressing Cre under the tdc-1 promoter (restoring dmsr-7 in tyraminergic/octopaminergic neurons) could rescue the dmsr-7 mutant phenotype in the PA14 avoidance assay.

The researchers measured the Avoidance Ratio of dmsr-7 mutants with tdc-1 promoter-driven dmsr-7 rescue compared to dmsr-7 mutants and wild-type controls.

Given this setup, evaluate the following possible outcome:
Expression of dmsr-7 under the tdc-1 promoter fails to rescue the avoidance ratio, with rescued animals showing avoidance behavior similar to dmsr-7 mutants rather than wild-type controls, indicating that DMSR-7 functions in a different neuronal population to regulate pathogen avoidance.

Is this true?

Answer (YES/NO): NO